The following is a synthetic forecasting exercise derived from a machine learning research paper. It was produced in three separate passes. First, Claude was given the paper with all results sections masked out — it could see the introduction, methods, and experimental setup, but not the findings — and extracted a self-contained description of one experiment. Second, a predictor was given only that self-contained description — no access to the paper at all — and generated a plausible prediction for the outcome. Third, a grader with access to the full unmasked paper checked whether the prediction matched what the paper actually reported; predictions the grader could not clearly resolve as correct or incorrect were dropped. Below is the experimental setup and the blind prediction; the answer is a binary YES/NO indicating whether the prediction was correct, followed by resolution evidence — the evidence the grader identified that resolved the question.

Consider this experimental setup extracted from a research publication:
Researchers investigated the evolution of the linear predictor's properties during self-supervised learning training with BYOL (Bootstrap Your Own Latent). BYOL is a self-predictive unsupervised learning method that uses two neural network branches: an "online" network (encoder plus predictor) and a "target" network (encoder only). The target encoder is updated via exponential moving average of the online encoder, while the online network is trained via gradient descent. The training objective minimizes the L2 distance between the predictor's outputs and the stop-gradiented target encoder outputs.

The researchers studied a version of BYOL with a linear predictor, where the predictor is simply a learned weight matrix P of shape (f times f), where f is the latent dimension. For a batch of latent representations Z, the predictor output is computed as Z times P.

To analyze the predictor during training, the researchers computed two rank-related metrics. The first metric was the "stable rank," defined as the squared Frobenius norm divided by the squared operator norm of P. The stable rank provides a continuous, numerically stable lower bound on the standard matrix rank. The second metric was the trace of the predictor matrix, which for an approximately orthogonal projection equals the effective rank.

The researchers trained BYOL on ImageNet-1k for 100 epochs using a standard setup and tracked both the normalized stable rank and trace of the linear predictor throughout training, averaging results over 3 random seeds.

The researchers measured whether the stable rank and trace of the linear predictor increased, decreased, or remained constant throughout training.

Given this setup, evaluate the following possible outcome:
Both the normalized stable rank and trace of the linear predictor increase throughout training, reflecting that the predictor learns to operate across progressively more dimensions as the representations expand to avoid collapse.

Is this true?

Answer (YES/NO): YES